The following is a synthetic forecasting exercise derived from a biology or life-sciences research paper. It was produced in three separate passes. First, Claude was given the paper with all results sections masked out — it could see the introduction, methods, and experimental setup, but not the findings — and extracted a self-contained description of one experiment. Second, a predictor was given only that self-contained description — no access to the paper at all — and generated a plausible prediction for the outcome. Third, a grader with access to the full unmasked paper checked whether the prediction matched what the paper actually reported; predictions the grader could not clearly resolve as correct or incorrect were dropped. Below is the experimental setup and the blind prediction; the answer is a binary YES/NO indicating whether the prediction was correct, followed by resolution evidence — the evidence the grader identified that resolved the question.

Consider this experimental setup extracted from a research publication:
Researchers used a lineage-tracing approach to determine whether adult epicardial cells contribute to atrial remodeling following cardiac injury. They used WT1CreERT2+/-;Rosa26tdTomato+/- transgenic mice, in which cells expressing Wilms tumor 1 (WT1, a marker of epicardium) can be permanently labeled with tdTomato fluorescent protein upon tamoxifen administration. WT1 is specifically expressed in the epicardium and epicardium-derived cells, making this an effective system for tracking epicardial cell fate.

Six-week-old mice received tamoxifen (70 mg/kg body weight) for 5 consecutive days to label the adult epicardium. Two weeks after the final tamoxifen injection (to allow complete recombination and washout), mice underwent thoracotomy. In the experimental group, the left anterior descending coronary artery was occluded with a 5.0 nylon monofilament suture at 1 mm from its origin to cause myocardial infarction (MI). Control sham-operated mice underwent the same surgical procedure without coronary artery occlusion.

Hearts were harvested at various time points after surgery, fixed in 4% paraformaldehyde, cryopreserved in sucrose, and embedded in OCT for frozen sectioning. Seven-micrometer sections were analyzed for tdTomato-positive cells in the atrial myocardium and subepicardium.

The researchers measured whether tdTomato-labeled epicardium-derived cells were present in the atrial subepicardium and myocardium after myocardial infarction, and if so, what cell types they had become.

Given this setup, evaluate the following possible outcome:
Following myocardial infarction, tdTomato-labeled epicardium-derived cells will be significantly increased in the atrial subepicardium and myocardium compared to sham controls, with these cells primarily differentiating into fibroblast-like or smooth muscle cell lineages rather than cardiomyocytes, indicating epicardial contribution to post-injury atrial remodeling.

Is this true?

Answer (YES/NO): YES